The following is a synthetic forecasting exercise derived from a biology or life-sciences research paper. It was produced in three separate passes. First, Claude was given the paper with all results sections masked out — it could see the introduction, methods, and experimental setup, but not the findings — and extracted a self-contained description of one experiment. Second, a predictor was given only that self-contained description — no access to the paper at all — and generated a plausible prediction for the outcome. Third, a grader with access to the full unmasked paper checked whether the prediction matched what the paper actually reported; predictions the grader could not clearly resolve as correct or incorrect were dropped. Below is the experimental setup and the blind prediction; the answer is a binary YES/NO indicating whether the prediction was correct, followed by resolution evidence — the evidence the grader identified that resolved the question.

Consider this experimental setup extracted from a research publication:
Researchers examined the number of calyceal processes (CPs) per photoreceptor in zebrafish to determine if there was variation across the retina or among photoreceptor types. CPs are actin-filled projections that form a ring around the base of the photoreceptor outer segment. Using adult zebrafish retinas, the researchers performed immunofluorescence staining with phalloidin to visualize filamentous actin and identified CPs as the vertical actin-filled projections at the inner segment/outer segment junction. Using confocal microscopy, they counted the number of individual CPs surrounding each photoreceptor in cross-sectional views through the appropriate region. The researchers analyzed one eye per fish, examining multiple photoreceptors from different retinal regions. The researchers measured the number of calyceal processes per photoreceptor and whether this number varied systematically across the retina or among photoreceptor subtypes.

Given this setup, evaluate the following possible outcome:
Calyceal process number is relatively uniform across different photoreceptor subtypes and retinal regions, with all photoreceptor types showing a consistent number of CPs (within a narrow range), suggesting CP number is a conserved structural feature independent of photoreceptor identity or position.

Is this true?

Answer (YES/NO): NO